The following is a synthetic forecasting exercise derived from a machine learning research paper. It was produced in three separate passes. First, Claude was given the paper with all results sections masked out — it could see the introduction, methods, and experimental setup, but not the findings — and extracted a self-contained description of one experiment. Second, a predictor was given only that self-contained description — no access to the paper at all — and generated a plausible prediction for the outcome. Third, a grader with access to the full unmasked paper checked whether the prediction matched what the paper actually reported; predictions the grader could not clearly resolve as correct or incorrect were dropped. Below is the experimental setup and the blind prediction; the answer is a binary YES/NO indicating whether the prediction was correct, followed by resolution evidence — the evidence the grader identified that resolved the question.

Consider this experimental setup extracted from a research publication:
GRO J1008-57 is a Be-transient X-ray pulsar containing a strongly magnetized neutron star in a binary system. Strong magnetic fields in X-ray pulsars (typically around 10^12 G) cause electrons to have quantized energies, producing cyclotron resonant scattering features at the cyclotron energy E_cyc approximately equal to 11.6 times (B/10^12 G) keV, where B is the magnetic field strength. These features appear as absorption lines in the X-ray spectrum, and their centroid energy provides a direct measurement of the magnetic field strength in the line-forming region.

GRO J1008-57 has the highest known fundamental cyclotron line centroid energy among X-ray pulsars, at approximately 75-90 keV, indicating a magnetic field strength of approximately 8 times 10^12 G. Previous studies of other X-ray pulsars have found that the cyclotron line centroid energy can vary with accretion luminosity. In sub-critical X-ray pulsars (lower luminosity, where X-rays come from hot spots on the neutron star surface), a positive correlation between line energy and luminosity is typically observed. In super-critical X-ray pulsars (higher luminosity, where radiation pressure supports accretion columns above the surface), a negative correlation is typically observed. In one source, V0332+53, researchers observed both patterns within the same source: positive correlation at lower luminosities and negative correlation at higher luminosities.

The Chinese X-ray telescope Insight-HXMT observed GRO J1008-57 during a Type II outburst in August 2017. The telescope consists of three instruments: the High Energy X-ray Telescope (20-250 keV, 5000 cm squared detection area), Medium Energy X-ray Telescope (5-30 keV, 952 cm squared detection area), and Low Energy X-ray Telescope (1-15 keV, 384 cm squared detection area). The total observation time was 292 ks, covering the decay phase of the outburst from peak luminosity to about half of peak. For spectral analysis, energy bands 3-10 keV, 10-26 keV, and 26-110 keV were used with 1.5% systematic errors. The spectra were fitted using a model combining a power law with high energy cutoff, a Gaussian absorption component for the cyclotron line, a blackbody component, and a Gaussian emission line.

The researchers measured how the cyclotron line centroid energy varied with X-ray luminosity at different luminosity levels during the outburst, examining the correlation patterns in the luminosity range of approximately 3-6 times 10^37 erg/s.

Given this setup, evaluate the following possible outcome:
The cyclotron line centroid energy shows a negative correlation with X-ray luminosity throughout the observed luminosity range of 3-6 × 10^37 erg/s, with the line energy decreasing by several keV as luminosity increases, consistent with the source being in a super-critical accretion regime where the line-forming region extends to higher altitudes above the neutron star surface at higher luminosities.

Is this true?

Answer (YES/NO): NO